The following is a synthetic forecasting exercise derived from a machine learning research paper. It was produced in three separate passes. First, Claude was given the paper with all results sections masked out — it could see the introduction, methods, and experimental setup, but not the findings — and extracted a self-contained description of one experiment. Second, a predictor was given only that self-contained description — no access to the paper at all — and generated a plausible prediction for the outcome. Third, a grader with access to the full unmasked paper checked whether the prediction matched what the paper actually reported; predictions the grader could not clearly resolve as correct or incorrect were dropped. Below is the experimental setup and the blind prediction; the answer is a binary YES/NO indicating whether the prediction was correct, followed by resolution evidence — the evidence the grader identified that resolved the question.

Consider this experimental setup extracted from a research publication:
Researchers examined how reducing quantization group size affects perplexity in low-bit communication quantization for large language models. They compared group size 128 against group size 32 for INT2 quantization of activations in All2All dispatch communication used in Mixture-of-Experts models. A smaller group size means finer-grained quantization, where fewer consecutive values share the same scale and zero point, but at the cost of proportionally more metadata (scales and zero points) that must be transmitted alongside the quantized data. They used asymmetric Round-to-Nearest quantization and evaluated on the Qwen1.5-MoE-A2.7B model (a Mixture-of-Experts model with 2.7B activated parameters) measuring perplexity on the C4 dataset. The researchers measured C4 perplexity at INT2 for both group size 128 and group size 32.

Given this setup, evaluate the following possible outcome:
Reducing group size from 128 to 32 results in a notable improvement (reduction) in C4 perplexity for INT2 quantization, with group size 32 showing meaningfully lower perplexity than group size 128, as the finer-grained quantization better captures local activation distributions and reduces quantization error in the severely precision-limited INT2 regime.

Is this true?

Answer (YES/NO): YES